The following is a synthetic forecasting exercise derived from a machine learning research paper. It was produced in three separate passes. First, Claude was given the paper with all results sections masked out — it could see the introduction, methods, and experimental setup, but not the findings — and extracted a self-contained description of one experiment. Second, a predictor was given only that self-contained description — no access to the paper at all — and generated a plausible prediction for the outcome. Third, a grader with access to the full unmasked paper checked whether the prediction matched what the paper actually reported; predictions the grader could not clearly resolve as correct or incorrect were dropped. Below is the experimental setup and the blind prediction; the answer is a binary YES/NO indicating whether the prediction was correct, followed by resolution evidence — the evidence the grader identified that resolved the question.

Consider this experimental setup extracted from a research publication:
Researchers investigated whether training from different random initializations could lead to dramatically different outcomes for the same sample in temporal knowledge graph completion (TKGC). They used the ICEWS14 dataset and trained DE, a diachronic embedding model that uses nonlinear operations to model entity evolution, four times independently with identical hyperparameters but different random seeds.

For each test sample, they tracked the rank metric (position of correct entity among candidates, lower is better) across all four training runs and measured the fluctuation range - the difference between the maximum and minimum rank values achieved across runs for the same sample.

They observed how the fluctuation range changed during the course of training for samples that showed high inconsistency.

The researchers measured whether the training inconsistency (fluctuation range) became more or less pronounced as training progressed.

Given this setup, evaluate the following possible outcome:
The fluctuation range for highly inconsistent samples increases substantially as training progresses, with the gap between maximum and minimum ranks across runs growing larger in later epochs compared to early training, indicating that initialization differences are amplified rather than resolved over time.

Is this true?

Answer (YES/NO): YES